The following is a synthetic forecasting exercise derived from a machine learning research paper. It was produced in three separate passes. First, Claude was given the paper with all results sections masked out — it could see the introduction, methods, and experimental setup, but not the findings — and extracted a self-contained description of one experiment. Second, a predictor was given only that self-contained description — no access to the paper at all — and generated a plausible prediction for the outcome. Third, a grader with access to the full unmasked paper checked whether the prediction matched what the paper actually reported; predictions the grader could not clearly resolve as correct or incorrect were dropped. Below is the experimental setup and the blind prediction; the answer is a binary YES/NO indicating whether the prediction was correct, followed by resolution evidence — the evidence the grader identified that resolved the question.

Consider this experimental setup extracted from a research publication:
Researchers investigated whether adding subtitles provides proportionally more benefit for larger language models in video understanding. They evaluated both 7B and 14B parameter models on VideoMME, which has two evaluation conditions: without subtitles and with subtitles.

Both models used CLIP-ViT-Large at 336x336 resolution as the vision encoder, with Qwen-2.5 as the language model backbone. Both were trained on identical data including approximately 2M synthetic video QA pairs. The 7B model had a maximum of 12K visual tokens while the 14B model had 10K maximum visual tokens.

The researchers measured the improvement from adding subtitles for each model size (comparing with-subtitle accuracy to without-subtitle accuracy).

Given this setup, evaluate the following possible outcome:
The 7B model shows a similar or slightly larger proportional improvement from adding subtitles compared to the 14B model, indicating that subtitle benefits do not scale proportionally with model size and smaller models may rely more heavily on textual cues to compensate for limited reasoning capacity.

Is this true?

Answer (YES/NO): NO